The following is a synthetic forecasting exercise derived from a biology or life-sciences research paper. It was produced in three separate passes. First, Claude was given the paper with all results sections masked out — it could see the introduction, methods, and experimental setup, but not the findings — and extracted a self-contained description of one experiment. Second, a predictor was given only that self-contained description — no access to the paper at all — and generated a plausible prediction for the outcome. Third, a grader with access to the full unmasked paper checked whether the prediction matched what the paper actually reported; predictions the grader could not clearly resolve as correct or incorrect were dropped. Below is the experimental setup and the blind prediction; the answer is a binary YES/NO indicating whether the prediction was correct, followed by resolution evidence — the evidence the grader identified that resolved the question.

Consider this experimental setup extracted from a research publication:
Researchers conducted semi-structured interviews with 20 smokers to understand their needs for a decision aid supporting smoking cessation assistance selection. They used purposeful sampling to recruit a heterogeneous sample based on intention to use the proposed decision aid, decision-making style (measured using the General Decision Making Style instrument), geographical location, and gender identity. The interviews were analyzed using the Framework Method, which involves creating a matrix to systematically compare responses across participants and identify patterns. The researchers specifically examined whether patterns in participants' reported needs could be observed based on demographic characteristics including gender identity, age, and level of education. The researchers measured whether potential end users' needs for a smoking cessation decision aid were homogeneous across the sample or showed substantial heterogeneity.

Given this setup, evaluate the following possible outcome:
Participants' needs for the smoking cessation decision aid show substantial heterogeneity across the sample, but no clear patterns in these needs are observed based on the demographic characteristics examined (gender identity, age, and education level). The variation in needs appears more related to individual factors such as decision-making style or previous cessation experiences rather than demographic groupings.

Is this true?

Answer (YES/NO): NO